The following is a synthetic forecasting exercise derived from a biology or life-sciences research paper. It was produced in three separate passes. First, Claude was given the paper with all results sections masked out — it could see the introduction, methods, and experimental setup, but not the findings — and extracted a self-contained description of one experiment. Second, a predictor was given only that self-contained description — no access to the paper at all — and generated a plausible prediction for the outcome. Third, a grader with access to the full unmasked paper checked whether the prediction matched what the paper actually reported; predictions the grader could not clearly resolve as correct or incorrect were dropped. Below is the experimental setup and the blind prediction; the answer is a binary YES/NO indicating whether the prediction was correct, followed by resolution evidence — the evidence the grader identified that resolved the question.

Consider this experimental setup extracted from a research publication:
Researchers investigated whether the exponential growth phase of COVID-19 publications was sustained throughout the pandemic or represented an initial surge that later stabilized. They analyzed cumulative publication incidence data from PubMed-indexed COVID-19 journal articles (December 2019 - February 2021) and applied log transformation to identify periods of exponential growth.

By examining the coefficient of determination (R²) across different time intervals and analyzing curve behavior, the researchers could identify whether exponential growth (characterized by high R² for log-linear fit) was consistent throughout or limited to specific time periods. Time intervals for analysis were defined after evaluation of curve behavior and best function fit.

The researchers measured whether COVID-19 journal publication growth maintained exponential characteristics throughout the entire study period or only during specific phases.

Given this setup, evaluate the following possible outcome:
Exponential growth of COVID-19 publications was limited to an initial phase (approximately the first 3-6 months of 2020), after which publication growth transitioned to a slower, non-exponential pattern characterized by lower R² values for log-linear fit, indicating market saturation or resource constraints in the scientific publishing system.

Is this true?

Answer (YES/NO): YES